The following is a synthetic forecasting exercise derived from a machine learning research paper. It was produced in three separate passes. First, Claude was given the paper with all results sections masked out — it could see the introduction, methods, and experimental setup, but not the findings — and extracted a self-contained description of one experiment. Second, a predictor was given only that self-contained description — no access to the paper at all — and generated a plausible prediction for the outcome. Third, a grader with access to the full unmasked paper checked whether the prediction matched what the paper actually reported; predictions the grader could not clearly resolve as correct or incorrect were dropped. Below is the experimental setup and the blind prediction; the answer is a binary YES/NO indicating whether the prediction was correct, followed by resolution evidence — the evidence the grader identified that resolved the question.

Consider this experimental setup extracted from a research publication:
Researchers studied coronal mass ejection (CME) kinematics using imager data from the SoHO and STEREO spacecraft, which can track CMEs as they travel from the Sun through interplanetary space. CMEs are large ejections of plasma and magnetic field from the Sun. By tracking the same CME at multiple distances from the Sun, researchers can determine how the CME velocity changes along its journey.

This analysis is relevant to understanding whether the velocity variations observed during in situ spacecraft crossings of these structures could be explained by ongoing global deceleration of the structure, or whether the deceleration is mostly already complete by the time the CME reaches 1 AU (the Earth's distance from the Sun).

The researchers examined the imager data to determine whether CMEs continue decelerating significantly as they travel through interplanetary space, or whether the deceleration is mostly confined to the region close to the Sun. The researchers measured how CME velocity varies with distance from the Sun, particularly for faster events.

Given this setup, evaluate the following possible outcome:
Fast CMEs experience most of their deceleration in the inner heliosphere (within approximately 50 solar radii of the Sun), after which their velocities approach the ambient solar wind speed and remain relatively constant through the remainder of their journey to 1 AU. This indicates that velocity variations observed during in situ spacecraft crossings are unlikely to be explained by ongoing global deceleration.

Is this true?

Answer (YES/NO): YES